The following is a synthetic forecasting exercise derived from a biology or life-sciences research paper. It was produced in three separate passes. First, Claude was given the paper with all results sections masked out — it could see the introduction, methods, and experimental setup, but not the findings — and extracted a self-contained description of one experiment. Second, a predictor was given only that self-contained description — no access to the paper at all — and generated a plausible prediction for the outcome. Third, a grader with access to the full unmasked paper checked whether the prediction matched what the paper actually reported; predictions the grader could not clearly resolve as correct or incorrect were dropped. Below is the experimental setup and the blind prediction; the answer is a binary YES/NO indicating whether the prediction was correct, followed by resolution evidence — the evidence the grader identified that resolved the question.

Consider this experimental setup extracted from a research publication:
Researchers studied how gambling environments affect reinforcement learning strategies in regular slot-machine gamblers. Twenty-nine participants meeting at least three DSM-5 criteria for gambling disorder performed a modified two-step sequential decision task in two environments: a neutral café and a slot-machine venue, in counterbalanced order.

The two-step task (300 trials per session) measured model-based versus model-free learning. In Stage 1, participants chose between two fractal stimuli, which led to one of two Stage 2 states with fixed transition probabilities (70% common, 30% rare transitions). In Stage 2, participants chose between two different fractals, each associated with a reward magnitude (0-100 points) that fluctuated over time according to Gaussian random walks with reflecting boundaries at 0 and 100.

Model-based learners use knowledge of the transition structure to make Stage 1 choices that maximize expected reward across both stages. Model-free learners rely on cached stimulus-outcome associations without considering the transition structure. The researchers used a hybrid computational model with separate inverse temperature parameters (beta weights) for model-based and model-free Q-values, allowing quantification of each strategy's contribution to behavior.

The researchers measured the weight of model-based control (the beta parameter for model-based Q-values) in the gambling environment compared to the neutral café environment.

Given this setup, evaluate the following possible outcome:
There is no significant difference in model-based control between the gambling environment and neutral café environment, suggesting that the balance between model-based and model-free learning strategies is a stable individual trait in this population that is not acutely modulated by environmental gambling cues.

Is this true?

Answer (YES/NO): NO